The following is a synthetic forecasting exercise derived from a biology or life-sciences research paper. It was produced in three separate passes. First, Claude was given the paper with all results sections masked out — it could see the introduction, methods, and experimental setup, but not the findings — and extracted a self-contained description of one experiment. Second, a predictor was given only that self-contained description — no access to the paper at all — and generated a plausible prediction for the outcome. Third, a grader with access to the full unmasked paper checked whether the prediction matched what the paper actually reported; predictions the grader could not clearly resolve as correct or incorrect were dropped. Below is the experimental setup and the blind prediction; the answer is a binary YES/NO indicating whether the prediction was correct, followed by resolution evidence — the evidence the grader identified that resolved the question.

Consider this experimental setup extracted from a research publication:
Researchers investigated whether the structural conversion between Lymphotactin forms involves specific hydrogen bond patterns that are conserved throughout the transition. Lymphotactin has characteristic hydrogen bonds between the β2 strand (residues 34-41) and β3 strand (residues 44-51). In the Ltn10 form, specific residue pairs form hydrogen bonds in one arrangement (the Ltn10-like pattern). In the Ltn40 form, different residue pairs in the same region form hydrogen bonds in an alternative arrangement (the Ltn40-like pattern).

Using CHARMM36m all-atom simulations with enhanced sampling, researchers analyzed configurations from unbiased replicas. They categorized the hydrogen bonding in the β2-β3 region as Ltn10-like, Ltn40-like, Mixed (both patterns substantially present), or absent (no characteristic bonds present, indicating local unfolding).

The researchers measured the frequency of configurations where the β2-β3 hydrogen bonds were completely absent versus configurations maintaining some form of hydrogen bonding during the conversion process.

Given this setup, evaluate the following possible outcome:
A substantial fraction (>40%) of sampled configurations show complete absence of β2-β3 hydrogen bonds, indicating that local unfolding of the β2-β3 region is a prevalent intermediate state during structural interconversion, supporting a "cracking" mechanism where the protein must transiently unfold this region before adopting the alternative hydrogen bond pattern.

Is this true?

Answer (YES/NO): NO